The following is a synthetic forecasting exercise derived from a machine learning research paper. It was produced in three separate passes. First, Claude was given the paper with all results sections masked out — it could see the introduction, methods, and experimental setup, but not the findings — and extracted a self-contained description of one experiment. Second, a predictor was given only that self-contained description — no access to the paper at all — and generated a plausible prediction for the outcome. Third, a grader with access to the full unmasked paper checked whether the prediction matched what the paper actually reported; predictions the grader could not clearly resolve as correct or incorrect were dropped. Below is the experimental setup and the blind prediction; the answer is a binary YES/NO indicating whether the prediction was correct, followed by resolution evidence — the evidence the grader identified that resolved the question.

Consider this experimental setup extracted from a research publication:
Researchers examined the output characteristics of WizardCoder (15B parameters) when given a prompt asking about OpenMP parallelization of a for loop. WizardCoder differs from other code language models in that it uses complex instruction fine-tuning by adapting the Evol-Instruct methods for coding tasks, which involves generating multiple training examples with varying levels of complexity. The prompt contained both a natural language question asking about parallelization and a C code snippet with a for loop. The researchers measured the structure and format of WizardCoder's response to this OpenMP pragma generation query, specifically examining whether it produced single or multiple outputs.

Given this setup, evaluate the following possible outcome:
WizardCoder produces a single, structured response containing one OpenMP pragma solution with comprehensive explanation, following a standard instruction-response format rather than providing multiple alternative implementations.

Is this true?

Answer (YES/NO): NO